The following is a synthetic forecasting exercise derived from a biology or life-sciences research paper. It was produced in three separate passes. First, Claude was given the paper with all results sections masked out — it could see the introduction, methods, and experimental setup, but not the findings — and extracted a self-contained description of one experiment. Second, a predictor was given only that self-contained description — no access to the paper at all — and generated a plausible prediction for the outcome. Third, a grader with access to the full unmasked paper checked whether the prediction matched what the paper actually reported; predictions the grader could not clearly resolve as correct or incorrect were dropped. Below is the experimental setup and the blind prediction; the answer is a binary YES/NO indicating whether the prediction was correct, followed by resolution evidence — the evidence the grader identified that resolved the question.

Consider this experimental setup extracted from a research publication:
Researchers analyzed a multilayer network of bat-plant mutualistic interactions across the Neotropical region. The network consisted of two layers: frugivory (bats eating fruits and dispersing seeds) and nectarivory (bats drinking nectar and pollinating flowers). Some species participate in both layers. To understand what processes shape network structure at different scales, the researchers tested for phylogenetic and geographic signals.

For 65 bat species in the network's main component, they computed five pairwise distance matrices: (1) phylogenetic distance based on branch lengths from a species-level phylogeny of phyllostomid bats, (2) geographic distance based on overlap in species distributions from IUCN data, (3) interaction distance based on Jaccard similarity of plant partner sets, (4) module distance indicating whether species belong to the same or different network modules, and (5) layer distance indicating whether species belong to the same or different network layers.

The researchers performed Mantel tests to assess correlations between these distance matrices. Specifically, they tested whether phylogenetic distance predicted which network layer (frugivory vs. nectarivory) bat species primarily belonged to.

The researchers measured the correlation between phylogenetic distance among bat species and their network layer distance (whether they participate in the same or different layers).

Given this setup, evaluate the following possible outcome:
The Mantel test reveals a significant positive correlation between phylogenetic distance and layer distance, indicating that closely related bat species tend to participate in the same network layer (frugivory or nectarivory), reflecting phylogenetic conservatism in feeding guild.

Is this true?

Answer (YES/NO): YES